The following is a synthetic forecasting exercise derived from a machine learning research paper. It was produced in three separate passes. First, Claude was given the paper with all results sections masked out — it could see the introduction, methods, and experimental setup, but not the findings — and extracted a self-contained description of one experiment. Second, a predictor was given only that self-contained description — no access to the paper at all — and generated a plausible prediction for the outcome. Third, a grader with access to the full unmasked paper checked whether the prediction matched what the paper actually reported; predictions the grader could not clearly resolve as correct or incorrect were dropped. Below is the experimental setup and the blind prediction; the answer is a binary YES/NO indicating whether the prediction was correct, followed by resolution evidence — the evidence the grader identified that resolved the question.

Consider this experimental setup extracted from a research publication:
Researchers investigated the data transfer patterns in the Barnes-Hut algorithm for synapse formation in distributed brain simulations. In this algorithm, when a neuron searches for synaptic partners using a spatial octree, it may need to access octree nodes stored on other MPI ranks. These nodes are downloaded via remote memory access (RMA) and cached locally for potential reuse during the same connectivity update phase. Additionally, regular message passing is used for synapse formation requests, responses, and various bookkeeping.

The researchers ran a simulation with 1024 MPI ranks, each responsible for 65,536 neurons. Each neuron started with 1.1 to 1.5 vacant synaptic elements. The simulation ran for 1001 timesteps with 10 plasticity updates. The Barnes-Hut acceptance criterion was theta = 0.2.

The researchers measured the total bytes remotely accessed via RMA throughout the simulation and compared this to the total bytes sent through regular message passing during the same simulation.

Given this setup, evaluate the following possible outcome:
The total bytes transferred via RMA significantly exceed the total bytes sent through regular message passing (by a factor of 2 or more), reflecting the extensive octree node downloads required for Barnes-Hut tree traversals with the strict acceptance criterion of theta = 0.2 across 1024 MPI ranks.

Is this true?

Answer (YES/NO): YES